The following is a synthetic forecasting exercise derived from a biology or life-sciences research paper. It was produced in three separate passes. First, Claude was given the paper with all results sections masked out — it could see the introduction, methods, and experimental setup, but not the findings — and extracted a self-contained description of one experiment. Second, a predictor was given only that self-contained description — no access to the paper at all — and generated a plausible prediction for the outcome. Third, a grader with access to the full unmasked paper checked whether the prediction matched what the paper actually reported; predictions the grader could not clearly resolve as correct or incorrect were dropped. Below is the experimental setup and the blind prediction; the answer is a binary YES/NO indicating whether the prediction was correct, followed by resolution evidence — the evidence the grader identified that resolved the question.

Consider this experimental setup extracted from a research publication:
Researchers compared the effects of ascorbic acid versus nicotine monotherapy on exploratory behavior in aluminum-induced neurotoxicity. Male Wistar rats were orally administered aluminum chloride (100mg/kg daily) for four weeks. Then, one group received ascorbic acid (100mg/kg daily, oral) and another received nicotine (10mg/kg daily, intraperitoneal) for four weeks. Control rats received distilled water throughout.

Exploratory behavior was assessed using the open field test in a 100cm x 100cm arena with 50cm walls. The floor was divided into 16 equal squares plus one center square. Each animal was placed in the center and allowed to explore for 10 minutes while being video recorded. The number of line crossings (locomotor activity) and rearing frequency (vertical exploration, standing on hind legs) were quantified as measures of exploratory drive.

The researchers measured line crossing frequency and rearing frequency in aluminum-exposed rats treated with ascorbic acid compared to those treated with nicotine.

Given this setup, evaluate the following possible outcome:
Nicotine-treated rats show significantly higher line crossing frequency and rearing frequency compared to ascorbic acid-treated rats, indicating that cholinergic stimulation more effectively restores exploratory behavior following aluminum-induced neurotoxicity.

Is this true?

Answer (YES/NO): NO